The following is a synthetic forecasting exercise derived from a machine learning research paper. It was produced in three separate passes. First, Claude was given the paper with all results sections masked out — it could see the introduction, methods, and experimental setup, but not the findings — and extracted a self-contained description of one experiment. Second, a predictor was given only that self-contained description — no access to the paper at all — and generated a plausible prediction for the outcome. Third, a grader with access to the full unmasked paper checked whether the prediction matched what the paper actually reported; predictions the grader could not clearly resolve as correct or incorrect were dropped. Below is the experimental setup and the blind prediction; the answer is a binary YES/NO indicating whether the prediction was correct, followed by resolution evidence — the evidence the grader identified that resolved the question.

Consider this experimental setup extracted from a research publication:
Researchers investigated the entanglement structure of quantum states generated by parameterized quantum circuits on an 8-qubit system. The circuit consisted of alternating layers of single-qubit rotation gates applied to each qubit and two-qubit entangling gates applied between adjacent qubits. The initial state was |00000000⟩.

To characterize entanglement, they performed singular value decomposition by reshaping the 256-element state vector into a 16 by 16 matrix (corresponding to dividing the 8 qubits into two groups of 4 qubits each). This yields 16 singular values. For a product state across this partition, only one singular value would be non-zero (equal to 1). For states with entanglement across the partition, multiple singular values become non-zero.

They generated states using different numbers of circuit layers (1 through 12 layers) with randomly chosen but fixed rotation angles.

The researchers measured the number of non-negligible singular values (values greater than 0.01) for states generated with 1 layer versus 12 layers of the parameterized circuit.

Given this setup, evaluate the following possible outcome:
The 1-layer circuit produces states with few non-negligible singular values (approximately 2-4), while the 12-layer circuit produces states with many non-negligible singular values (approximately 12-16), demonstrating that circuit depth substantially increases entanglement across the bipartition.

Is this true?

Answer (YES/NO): NO